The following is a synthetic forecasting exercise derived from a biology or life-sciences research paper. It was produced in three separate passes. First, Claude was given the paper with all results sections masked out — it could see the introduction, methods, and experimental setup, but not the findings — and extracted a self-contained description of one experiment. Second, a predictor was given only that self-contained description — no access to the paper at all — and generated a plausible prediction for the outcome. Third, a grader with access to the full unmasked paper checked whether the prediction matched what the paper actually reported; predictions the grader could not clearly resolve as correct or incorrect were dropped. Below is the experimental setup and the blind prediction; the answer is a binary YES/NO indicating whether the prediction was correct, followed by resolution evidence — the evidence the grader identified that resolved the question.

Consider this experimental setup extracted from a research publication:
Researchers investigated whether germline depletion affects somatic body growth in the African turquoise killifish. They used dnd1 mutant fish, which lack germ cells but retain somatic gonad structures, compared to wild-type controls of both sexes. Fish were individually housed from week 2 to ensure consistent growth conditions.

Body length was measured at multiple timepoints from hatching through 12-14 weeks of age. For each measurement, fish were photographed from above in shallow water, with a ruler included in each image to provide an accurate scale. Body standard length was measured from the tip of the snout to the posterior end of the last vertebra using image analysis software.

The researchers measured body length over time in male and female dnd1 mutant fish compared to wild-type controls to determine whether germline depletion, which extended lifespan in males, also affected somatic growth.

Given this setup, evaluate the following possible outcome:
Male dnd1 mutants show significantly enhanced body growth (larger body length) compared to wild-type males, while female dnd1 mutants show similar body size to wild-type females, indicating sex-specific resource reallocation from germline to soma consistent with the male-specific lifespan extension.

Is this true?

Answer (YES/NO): NO